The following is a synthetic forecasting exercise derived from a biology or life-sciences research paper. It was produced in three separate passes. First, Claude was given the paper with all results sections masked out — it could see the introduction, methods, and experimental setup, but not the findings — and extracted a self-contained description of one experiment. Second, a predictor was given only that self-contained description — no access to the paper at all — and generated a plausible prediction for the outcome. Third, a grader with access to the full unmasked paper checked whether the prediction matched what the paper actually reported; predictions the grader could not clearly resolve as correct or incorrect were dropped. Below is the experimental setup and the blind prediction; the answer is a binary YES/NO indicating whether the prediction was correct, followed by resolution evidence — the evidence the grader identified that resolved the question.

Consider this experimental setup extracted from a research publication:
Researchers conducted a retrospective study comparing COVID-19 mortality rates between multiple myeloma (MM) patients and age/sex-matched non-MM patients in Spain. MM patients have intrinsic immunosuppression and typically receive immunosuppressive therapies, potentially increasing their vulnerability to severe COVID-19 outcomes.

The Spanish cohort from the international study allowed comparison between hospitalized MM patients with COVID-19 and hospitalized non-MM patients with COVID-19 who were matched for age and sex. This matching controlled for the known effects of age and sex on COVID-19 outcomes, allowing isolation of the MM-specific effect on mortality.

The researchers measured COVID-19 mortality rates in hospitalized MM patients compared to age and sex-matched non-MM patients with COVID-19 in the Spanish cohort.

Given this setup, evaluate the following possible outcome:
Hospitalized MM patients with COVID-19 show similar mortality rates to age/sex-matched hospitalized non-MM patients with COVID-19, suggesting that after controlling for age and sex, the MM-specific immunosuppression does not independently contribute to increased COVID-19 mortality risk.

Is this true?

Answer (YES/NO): NO